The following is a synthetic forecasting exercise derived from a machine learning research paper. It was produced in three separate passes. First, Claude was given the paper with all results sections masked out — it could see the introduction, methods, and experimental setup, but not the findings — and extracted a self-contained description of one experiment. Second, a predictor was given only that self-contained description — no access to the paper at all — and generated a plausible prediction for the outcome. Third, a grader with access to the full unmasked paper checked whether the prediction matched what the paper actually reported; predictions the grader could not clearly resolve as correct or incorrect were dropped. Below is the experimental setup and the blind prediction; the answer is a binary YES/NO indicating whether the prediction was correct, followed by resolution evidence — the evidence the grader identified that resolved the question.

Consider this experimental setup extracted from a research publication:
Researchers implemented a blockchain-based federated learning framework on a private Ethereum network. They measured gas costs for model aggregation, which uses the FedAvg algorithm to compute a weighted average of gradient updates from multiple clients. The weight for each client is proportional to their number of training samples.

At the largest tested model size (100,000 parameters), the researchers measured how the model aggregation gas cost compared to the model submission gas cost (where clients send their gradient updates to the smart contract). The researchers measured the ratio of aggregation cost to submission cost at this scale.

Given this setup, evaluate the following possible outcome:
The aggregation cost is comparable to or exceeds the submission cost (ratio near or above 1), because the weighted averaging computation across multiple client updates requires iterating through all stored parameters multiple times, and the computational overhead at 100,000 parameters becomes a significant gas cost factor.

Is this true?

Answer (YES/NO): YES